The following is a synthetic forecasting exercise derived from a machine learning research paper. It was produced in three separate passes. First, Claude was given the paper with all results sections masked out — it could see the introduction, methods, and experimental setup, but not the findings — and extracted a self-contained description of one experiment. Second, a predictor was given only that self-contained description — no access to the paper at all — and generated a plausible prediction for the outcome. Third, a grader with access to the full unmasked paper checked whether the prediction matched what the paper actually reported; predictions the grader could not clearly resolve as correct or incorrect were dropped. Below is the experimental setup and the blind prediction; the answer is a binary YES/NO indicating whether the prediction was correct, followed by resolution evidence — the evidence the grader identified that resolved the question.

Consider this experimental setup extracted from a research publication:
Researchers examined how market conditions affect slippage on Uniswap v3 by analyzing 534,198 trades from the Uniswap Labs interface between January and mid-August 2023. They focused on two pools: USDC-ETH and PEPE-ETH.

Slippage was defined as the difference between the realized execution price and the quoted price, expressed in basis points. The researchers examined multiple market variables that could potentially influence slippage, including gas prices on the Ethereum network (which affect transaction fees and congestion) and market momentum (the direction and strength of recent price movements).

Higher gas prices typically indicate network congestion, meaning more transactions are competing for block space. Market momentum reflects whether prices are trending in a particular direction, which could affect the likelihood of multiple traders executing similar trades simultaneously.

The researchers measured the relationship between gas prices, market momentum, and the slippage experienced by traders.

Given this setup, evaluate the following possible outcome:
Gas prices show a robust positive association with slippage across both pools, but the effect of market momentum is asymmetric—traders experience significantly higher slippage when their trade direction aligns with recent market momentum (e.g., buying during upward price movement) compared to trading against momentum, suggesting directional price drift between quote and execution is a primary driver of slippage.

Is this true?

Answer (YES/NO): NO